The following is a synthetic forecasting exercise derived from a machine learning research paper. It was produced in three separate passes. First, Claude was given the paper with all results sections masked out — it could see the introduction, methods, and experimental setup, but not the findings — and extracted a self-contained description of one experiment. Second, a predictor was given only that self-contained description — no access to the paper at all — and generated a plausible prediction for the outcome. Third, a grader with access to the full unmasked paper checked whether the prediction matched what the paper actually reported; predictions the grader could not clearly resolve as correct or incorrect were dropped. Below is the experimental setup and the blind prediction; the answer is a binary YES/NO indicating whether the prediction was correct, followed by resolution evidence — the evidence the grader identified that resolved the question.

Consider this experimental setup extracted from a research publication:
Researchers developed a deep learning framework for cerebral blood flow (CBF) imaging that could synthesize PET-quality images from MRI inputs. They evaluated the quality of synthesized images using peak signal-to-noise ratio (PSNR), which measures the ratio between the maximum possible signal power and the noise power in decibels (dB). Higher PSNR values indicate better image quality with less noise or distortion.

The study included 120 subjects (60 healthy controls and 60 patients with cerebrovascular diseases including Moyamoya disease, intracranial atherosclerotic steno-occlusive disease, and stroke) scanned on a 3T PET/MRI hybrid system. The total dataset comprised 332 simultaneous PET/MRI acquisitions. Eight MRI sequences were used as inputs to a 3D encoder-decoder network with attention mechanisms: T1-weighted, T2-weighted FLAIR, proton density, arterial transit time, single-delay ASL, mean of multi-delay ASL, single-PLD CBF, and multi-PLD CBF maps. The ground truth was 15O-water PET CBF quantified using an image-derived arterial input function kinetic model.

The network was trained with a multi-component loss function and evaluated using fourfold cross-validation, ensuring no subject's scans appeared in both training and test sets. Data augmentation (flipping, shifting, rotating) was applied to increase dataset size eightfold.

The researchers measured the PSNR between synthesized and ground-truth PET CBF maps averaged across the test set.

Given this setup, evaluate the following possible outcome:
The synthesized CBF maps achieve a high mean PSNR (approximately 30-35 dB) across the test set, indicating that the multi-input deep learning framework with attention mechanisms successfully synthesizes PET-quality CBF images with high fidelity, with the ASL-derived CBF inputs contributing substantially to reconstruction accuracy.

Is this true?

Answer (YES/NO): NO